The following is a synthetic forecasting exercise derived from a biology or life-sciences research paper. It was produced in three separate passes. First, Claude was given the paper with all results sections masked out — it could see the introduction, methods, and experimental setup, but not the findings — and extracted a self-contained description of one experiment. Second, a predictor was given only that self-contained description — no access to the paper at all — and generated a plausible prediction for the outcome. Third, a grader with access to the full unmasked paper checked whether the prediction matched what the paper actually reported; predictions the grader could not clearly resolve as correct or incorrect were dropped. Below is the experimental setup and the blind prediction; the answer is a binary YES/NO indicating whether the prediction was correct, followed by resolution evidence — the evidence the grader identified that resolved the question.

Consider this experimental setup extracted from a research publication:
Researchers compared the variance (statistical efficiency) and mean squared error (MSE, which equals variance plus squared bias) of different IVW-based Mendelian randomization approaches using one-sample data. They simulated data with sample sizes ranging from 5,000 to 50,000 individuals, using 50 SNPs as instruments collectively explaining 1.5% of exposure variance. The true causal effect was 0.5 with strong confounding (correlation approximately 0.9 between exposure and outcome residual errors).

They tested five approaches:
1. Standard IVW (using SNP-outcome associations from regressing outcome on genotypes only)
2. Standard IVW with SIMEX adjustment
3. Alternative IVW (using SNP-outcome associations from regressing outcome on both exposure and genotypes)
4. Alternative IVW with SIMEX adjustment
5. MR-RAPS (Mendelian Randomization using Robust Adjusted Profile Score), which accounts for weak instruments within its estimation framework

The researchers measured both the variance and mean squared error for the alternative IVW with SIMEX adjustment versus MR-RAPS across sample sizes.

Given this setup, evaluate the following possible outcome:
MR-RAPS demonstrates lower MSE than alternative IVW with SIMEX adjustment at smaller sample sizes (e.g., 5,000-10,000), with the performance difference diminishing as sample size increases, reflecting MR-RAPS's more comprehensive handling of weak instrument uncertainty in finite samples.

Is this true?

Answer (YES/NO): NO